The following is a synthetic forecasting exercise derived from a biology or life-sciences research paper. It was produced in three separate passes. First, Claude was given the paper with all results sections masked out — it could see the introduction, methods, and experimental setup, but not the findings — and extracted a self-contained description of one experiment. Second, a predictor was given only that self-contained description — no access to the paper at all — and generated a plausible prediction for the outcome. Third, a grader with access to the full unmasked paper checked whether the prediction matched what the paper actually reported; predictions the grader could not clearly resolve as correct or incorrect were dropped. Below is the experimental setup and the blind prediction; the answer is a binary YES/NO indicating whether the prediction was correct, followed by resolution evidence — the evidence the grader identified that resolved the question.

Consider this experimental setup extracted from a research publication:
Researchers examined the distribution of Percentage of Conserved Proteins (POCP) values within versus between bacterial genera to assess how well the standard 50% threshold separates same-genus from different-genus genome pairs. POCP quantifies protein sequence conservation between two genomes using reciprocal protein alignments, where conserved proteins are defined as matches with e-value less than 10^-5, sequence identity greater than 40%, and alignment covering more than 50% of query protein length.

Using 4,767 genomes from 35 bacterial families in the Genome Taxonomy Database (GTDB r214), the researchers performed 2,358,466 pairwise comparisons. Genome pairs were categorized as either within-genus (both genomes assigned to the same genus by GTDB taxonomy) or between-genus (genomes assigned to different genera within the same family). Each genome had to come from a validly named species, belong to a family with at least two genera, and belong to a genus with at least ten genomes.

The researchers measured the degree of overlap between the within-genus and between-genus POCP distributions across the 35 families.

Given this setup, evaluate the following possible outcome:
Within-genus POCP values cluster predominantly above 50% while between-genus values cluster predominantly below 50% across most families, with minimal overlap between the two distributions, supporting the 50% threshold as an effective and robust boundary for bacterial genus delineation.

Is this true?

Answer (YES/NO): NO